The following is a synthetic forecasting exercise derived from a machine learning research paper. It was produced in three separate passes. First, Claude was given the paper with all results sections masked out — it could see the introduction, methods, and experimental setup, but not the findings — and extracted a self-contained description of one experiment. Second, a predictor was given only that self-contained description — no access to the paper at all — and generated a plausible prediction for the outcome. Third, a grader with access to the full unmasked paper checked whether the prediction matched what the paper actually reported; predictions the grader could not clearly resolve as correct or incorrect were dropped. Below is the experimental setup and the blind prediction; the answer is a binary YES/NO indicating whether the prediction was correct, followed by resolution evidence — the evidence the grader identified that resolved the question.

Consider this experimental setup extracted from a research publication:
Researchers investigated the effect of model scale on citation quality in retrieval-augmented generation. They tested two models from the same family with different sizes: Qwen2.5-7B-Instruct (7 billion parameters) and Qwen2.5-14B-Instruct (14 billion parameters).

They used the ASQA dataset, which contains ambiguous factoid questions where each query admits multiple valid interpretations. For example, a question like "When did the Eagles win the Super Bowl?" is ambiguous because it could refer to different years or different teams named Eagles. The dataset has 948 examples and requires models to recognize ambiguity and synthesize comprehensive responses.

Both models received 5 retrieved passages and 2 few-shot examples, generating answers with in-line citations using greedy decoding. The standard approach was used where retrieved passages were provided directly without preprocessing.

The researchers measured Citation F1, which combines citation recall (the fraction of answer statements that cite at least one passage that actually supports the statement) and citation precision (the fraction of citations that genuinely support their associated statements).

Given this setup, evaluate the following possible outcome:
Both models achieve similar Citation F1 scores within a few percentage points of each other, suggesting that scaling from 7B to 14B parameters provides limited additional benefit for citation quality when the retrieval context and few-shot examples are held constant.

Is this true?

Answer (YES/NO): YES